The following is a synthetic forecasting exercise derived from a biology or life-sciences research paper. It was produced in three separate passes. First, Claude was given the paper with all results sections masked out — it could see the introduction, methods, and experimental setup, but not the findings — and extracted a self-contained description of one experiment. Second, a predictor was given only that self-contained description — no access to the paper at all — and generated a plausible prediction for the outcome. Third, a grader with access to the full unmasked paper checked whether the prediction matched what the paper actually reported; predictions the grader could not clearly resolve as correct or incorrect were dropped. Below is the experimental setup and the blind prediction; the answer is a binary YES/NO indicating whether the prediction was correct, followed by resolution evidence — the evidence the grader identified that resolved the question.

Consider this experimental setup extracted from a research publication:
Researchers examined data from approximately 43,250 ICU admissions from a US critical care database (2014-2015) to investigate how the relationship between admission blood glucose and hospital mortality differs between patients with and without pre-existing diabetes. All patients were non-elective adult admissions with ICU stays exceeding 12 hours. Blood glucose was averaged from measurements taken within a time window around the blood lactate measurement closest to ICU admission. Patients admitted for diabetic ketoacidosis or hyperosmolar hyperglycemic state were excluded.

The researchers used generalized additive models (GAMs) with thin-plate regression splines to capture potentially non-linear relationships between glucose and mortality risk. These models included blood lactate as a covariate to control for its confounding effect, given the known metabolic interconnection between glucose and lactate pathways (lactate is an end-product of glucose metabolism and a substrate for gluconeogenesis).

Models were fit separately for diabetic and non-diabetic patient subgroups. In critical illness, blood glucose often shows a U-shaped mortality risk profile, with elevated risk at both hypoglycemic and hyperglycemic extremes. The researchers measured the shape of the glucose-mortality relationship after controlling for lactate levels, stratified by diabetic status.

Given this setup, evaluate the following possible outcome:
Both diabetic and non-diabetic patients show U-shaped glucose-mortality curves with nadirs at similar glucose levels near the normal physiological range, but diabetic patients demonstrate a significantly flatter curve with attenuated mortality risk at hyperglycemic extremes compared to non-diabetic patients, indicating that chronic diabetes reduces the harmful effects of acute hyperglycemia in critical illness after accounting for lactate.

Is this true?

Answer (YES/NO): NO